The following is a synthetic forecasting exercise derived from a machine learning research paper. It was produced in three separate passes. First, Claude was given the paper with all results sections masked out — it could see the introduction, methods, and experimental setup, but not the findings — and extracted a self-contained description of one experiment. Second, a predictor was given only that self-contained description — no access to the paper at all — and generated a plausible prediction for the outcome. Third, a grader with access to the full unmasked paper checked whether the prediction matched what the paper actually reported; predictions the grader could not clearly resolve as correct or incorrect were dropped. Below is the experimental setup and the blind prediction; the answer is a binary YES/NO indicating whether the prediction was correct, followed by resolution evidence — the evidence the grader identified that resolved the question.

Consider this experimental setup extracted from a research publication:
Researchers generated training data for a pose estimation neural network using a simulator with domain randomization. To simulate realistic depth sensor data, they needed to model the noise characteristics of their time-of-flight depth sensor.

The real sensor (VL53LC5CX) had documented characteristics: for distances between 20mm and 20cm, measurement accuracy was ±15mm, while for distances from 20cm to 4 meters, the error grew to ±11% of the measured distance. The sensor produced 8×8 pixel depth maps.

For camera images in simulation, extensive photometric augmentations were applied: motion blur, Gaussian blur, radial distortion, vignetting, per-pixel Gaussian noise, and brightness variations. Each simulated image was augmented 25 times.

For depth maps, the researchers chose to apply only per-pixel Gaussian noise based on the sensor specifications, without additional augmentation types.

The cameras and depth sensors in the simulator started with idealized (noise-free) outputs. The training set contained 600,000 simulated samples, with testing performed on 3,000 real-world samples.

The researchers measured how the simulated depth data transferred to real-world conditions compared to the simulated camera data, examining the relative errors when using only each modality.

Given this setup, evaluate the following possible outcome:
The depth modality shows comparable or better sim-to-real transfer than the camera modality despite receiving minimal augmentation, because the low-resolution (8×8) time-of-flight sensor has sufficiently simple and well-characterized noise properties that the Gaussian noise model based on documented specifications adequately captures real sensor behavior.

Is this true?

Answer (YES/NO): NO